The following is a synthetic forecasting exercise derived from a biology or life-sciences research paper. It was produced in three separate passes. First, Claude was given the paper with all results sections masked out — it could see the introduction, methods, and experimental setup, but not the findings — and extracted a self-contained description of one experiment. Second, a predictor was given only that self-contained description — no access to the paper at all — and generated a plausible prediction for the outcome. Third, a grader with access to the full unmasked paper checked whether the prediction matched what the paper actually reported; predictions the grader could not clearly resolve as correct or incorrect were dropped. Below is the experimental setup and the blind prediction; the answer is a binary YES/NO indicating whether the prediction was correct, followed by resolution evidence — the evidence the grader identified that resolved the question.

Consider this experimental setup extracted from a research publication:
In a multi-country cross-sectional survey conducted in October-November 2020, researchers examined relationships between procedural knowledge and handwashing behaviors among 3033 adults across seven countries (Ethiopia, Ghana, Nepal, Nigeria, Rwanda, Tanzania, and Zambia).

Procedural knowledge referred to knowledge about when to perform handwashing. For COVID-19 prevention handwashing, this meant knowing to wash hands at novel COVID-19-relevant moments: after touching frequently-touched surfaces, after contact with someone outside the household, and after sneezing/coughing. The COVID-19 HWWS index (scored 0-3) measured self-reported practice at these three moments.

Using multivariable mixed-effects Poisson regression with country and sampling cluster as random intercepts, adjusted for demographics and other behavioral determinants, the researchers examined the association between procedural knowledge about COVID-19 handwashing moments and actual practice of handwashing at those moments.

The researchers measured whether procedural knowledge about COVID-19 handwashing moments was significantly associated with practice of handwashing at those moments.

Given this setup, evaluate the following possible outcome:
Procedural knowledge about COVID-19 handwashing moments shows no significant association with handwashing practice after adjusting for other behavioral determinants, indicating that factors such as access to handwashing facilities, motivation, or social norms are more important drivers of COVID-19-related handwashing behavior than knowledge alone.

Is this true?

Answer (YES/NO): NO